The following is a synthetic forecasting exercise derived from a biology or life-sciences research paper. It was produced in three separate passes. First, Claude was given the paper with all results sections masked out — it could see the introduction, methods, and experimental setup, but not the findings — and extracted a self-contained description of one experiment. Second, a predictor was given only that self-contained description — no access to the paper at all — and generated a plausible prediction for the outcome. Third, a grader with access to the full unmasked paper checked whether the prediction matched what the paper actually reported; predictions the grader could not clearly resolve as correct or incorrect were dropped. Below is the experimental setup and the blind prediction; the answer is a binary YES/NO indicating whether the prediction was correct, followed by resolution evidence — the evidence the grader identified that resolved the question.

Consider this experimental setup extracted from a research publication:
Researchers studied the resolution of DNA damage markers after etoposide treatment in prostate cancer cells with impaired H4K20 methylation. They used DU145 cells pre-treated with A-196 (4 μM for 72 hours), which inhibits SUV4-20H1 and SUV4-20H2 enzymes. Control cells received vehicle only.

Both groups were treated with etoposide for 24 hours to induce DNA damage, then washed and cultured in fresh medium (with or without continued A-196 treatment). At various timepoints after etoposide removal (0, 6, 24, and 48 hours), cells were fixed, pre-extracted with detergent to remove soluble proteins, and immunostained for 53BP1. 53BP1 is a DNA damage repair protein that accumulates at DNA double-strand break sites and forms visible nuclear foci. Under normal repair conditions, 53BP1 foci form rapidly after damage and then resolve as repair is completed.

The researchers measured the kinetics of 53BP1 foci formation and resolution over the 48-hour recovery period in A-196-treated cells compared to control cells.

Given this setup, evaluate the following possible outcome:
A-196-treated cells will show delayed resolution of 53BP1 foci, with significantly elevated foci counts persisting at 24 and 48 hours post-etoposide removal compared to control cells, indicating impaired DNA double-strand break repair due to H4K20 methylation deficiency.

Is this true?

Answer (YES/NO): YES